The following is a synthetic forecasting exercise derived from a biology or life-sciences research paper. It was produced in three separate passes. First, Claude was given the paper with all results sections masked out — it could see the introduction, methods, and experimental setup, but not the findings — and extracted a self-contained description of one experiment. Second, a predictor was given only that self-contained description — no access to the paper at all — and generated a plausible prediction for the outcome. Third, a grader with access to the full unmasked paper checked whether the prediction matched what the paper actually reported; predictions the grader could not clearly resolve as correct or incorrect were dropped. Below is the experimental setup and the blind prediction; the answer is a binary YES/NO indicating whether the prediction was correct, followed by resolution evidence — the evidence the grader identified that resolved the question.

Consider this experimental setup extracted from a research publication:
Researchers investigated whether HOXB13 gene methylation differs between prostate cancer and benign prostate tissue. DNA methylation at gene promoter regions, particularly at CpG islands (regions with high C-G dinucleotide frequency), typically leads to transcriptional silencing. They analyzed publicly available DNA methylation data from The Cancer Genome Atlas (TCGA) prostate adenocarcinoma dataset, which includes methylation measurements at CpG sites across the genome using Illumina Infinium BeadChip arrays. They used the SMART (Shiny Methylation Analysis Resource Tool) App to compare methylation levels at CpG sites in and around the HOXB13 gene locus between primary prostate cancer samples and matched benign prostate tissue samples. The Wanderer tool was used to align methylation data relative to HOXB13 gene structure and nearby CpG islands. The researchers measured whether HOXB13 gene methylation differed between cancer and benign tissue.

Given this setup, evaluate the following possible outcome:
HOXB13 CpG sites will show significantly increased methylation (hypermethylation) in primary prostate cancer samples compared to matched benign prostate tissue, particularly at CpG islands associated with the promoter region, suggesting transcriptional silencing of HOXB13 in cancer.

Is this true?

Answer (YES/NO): NO